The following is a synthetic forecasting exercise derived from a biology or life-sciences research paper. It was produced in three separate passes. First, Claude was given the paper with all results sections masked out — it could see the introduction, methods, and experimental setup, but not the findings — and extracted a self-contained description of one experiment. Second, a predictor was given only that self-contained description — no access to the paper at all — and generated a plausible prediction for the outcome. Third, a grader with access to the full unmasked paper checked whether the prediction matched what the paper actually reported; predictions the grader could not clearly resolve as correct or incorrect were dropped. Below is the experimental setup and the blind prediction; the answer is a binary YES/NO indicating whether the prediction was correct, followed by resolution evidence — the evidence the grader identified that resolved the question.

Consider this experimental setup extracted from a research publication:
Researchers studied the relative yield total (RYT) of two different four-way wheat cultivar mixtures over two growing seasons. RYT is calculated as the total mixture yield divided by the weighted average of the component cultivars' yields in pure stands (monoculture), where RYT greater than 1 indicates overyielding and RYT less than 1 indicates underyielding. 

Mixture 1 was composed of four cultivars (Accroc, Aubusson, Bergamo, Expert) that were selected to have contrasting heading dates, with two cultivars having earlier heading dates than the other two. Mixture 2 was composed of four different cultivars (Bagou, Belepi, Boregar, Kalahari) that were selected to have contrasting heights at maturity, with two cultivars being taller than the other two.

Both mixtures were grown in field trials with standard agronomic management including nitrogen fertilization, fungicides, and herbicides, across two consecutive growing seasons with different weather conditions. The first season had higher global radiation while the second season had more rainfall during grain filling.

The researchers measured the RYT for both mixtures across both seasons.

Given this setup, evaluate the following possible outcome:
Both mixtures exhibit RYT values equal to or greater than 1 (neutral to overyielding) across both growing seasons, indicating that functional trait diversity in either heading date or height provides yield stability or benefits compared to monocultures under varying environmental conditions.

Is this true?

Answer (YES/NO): NO